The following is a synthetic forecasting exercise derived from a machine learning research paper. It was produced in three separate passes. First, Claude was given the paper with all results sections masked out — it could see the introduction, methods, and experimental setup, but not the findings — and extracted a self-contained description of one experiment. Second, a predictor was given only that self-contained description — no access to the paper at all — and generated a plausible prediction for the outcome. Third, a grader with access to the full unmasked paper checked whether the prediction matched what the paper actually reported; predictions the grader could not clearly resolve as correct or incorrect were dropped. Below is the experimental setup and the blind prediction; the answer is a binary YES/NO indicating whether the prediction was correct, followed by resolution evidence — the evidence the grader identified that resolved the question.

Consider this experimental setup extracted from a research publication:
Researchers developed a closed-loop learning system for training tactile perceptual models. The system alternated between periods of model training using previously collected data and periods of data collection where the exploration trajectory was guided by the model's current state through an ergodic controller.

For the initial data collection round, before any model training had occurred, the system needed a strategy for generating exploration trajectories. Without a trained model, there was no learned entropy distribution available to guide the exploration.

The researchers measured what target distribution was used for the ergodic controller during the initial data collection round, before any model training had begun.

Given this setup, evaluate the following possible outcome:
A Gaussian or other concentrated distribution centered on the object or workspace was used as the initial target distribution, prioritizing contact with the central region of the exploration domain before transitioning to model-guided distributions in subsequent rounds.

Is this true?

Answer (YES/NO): NO